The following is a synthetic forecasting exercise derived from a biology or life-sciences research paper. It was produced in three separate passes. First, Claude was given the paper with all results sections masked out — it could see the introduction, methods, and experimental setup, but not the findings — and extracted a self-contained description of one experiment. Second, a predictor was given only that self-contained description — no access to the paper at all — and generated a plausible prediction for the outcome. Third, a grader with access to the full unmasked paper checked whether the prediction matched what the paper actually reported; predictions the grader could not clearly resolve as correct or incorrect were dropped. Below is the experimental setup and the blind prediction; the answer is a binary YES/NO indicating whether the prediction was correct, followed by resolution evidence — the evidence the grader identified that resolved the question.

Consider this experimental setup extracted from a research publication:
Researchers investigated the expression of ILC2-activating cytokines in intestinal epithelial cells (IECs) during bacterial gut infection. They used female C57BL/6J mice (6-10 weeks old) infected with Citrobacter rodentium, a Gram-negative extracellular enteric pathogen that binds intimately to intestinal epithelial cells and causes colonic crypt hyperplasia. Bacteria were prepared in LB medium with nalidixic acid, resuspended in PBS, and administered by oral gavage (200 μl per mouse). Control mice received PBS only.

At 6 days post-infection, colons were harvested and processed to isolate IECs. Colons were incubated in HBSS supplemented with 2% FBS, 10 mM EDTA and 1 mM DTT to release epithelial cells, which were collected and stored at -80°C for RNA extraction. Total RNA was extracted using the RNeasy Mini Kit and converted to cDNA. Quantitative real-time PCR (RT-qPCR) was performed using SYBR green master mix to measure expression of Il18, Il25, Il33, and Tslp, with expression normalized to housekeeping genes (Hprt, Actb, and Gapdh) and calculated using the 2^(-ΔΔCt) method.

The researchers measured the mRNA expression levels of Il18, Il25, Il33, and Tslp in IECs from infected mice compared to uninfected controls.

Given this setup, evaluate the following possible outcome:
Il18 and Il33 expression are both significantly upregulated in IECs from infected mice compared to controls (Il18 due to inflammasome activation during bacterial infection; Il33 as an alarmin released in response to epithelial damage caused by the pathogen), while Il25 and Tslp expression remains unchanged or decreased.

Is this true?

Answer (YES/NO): YES